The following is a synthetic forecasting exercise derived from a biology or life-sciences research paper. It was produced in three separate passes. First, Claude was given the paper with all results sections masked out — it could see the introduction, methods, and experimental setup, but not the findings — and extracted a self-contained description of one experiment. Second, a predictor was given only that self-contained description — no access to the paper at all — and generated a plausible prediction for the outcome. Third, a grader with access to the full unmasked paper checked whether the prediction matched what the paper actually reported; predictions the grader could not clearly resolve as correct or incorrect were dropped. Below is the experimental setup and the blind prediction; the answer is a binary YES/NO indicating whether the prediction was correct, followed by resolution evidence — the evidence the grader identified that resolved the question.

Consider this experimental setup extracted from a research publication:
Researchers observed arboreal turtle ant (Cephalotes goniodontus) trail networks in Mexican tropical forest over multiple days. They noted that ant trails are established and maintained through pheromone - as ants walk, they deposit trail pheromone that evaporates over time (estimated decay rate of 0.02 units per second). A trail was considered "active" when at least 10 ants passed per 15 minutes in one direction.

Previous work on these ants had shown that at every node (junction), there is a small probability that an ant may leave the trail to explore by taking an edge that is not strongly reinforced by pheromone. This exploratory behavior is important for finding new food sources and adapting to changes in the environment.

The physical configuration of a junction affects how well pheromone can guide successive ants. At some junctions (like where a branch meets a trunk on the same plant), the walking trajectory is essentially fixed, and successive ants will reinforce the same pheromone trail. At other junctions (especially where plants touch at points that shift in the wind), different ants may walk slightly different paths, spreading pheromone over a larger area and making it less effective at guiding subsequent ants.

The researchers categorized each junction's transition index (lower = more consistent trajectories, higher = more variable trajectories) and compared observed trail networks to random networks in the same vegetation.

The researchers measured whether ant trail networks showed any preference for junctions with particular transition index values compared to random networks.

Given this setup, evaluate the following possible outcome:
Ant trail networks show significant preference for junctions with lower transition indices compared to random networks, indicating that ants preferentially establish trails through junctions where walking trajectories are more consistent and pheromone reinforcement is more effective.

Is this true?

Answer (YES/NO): YES